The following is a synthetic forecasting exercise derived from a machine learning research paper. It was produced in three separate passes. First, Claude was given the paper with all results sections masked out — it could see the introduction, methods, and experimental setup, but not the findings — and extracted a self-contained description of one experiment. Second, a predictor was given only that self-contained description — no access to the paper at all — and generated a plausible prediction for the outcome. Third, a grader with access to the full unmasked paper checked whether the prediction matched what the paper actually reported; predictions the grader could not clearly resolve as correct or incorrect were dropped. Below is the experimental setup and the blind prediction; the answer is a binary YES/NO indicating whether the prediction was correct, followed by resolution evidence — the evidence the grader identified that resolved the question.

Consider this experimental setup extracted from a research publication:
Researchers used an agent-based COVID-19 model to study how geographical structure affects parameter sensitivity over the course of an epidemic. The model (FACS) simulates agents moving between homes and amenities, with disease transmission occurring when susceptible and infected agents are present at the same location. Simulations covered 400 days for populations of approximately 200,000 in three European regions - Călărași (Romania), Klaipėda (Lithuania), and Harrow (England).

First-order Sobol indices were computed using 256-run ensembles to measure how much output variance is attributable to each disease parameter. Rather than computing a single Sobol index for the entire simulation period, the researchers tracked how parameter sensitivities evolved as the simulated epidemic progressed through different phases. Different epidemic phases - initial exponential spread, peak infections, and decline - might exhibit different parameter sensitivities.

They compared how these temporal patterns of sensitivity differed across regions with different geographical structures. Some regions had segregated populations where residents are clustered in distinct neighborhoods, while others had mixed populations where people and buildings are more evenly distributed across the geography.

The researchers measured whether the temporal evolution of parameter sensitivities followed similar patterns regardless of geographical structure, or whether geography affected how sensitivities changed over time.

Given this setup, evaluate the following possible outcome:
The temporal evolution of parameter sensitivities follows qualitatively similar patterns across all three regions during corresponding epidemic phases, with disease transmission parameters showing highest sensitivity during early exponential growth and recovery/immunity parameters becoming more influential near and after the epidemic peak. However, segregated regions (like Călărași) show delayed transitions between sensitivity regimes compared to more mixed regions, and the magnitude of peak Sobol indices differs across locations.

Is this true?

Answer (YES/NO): NO